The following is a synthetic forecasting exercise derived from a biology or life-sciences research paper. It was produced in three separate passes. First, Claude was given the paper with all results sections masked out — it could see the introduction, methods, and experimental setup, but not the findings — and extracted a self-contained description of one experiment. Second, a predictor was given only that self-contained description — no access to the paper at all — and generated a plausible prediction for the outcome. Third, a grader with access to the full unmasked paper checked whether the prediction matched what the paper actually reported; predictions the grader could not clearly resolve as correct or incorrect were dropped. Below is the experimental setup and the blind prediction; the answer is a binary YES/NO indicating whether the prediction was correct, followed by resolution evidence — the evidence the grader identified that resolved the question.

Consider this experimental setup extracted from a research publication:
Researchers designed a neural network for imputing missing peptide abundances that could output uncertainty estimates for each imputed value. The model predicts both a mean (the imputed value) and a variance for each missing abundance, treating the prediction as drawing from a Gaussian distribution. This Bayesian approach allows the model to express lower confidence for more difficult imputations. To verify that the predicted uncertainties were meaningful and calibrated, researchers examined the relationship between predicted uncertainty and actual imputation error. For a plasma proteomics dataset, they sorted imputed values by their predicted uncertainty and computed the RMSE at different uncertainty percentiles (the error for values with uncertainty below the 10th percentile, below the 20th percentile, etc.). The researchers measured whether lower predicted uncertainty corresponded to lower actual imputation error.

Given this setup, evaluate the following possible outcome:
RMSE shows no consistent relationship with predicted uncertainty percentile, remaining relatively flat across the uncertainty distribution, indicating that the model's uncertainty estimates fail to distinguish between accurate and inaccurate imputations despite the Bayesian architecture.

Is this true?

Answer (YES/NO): NO